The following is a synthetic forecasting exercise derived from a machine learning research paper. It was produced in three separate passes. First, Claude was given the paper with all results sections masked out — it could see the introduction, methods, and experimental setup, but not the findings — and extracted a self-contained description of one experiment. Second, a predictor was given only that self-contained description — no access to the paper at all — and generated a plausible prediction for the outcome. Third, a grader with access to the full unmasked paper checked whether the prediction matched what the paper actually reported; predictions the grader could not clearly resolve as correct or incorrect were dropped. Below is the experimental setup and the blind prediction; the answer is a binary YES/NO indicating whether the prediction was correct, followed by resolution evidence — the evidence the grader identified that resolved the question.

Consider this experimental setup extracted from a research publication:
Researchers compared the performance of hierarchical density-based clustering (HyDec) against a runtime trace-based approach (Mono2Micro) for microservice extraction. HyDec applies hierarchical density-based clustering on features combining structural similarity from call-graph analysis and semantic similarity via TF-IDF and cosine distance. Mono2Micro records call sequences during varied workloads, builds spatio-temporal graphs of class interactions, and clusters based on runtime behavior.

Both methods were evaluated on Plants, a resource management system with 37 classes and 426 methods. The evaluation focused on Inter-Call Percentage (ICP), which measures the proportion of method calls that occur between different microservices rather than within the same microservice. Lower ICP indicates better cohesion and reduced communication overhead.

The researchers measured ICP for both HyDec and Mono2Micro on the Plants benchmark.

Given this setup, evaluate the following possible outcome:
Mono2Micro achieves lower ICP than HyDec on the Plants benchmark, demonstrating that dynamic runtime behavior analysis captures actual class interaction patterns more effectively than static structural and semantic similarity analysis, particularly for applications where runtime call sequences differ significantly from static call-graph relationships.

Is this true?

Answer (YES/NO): NO